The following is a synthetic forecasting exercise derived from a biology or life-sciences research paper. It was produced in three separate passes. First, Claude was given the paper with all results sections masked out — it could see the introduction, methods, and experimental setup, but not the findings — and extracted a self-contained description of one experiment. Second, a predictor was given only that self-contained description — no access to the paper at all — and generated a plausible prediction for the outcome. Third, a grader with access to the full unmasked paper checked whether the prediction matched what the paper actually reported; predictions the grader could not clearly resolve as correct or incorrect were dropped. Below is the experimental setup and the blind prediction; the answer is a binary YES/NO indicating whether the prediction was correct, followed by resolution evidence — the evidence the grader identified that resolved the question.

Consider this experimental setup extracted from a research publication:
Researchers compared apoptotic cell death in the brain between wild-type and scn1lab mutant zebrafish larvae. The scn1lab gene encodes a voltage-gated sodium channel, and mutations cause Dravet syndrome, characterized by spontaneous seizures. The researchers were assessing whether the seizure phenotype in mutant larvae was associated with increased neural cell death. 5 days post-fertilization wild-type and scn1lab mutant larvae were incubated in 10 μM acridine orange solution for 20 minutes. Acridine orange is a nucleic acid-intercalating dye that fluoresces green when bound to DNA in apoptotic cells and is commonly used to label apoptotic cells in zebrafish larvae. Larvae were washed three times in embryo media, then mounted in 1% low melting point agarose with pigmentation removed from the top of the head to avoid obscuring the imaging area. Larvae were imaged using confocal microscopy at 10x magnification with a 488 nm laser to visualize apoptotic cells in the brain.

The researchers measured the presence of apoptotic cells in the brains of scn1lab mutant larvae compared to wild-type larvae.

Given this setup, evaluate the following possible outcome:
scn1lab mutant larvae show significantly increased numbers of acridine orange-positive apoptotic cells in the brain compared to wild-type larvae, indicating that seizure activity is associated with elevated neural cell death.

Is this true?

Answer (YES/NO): NO